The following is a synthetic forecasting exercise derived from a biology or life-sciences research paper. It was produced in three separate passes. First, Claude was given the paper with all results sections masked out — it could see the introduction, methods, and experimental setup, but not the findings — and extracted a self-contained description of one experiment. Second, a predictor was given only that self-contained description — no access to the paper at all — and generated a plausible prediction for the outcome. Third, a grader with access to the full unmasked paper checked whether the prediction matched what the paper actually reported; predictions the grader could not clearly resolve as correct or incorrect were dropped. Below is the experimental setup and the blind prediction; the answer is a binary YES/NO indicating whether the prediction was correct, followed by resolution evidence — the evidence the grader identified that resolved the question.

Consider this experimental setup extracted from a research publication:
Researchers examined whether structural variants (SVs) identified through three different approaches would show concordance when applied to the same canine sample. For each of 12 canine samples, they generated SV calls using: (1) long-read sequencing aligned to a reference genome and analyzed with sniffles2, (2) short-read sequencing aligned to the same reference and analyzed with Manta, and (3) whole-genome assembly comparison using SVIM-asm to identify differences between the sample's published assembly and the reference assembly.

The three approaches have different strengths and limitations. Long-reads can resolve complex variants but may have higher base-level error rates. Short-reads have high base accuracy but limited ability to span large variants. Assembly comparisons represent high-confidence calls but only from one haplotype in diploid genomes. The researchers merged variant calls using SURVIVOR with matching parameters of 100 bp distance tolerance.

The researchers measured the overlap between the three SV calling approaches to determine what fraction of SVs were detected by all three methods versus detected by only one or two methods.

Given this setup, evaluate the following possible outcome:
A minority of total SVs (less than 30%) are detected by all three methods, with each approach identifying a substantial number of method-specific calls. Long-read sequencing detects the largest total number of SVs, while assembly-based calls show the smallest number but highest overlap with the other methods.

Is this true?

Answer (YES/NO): NO